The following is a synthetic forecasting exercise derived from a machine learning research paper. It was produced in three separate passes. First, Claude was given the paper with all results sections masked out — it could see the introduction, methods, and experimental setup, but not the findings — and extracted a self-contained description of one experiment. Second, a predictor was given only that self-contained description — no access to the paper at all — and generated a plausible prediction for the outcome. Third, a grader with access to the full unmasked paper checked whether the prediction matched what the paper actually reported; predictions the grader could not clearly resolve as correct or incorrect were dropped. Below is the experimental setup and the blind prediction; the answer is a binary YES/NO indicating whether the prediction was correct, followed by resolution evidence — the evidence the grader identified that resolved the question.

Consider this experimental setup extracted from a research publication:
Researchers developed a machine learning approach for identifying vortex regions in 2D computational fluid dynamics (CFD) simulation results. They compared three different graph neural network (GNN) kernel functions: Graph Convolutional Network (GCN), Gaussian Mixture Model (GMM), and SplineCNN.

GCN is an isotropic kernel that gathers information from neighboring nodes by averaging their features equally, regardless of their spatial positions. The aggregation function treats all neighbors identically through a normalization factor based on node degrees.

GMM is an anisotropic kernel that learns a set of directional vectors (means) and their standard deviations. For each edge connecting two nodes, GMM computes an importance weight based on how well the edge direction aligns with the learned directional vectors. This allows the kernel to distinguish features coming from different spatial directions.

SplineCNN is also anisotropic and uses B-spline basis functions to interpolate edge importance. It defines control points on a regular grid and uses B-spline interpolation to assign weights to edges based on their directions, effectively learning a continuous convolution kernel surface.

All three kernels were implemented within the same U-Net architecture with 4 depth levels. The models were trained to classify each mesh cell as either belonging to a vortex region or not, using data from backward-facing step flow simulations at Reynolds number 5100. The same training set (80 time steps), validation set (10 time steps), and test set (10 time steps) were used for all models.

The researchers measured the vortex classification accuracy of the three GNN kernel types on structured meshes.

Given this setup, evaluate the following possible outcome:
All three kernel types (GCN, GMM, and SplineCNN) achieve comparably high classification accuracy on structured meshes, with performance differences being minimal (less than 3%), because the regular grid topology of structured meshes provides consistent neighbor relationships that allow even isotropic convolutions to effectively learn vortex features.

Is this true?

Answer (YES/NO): NO